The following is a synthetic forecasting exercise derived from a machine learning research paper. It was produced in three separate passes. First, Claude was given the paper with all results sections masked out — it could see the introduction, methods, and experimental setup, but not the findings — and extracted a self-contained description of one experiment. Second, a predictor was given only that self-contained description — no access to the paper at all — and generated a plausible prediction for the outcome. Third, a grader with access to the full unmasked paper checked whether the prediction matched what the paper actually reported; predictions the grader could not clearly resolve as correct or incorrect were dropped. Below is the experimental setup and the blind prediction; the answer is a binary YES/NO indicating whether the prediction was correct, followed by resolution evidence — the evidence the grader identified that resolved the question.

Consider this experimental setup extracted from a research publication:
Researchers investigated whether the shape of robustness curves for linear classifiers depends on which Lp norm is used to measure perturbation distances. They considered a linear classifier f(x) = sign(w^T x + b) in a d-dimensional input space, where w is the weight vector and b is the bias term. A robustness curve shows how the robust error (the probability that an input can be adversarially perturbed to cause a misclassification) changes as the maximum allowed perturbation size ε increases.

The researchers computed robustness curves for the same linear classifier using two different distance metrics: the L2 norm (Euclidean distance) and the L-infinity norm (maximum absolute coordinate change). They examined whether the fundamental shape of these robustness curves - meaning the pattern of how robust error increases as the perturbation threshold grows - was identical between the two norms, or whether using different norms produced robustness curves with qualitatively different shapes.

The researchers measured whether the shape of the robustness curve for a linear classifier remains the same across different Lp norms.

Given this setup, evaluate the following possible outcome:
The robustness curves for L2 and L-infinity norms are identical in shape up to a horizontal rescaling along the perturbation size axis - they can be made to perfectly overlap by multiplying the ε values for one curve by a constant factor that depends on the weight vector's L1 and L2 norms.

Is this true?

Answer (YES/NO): YES